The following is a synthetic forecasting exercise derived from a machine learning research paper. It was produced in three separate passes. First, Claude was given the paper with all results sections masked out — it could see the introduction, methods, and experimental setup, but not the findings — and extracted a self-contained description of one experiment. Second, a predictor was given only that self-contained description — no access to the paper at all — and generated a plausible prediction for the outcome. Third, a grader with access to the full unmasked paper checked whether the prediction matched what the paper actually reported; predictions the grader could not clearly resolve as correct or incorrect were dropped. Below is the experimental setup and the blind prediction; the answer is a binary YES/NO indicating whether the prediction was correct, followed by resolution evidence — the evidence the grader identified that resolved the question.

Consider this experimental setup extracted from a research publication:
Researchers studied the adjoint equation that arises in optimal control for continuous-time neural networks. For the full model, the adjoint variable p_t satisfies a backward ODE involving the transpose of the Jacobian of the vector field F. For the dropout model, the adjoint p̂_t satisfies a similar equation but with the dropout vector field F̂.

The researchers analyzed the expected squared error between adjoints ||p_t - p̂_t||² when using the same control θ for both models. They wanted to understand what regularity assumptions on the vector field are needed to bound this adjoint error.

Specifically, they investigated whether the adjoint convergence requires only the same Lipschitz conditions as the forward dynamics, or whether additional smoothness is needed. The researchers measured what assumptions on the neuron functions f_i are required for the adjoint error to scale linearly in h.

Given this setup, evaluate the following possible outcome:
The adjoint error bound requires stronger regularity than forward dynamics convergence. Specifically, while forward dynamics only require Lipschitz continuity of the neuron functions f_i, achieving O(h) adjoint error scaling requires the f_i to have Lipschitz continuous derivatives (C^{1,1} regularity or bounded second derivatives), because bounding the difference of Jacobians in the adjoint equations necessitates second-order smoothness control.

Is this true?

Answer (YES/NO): YES